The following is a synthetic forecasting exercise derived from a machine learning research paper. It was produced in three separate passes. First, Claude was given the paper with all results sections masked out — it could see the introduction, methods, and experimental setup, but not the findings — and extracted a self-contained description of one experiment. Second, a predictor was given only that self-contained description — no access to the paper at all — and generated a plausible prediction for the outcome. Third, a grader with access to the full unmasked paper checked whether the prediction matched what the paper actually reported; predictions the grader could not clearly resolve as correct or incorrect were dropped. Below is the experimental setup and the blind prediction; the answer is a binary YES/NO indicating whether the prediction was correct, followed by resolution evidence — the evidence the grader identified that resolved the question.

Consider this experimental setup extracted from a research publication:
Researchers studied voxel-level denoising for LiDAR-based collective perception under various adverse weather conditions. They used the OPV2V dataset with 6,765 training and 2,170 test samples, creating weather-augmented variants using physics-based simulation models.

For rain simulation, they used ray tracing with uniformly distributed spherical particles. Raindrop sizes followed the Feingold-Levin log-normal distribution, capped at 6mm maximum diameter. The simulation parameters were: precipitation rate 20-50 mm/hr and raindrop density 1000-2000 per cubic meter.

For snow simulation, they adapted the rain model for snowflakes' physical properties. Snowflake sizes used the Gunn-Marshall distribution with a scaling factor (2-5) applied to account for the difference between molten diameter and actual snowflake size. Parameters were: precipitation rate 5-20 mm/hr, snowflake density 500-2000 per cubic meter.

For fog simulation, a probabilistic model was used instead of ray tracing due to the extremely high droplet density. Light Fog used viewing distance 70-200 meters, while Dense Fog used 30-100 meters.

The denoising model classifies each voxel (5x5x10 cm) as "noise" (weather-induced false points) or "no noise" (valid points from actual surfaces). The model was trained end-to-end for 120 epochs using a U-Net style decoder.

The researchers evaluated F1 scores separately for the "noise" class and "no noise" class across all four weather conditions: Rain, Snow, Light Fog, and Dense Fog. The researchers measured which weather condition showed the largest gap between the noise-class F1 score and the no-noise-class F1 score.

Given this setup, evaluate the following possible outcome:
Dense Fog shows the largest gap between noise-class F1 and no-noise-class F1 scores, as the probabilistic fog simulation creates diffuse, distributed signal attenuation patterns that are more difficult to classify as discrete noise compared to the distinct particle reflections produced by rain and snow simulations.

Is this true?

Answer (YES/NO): YES